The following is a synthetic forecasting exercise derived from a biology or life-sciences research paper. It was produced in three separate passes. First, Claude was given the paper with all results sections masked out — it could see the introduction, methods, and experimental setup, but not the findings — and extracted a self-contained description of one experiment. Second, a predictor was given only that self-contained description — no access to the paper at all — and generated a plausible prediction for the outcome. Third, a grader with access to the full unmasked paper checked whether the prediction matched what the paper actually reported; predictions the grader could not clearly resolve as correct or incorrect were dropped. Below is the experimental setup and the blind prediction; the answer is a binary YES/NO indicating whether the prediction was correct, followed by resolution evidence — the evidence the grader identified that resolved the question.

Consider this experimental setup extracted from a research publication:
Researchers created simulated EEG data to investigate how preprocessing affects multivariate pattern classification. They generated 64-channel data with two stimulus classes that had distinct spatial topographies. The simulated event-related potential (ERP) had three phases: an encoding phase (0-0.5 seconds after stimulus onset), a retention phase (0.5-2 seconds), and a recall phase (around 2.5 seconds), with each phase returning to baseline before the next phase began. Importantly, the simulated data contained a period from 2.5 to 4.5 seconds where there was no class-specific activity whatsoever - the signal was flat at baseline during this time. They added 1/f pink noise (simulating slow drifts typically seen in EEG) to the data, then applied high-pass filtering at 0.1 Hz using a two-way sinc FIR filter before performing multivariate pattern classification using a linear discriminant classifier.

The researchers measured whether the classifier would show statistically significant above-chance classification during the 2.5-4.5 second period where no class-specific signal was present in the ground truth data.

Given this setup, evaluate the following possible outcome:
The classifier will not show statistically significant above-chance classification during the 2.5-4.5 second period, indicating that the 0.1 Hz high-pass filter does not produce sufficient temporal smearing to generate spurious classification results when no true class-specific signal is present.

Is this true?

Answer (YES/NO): NO